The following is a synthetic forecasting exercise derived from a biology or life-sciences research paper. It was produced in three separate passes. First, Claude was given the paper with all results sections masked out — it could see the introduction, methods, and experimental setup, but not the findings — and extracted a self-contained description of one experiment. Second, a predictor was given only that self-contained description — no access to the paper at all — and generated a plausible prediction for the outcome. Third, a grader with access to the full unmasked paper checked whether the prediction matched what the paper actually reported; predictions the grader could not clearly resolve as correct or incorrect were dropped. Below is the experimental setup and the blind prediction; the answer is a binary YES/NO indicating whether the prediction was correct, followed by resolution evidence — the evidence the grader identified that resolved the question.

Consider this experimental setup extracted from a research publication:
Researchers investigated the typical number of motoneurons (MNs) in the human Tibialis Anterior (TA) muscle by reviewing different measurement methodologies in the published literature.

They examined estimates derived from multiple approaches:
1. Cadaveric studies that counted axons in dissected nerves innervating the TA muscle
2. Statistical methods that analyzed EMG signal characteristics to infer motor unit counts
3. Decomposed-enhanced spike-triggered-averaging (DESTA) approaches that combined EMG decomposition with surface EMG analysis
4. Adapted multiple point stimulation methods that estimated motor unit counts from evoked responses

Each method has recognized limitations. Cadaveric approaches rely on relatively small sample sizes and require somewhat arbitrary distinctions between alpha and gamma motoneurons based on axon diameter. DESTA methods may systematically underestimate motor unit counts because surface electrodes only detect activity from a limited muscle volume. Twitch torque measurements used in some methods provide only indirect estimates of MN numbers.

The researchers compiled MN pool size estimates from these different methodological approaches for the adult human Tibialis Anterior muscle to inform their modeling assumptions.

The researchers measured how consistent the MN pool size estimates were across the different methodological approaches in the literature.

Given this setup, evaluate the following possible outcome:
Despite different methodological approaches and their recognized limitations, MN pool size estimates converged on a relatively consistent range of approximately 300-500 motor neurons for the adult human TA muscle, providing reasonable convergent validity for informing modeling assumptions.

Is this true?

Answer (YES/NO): NO